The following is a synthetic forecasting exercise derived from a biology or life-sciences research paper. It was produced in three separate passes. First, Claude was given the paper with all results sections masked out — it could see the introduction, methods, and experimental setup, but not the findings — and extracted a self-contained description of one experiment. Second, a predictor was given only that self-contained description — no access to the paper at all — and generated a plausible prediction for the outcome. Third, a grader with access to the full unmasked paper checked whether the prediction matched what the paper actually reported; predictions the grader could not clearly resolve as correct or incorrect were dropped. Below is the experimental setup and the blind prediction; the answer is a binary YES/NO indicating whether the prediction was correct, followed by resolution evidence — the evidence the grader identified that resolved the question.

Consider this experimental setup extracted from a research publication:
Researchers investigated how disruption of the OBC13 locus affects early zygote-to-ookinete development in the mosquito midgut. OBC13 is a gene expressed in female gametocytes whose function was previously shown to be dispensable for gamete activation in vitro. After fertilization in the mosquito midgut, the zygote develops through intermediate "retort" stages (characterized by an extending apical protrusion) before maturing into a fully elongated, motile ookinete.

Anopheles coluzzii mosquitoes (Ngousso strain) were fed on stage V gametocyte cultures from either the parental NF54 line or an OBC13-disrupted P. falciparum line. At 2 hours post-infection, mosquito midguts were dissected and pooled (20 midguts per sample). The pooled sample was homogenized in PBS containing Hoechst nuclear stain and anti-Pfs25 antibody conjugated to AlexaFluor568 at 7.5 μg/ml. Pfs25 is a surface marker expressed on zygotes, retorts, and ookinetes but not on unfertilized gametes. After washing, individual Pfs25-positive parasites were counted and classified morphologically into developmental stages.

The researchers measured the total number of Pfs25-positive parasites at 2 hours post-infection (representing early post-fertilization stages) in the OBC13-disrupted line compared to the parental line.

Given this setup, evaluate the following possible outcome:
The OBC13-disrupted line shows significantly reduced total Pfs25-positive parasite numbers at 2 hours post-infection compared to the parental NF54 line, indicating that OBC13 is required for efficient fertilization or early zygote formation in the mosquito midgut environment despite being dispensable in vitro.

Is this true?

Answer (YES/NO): YES